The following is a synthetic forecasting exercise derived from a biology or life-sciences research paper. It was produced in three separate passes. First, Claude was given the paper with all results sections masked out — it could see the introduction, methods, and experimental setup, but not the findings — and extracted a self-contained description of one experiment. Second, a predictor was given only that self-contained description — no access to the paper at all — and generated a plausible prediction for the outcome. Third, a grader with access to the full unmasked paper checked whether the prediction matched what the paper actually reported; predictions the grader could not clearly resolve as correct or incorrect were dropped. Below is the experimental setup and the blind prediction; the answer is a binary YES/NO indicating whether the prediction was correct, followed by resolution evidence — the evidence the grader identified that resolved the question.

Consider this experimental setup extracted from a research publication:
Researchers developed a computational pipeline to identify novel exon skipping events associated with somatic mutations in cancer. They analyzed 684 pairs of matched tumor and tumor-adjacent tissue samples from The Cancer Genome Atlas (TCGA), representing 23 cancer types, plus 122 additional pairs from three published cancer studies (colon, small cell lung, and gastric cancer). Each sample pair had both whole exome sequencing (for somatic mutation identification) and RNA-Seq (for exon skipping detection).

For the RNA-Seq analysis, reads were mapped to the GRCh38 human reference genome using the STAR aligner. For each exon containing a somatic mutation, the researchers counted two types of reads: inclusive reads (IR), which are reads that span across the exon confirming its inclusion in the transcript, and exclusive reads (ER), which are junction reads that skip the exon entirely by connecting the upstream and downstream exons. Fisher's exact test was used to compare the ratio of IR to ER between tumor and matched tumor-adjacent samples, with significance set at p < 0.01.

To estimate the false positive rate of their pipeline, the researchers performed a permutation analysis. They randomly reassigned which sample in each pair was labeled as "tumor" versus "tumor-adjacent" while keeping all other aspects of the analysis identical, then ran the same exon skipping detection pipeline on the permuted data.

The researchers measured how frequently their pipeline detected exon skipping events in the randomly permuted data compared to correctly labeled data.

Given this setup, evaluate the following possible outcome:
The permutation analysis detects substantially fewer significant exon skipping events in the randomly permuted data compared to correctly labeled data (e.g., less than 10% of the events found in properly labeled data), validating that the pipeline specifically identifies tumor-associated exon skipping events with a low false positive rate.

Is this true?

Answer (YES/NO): YES